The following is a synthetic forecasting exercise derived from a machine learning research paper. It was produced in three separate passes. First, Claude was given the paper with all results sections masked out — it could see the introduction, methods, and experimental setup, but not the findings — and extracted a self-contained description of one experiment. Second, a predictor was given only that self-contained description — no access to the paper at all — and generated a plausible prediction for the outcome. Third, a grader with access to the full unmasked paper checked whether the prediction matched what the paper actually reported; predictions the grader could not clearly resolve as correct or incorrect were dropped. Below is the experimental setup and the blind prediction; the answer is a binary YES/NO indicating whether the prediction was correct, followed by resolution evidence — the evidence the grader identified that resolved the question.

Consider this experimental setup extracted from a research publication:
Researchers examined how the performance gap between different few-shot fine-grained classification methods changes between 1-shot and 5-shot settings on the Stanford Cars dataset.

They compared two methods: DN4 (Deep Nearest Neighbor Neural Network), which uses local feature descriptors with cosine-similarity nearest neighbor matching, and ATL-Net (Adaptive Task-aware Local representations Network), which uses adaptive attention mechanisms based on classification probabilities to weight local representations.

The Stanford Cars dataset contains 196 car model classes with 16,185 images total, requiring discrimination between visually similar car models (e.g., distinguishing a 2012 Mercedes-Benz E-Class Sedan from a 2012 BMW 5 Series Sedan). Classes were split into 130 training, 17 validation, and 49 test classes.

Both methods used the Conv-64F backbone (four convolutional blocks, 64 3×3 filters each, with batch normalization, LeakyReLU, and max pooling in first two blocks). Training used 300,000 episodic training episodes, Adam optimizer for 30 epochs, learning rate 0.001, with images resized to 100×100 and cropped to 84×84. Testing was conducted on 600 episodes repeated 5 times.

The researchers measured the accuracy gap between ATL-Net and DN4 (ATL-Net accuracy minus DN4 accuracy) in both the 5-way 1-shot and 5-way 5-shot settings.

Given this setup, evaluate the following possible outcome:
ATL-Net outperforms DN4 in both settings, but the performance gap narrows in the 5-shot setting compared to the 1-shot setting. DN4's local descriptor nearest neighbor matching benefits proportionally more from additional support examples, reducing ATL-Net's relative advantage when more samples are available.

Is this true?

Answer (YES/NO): YES